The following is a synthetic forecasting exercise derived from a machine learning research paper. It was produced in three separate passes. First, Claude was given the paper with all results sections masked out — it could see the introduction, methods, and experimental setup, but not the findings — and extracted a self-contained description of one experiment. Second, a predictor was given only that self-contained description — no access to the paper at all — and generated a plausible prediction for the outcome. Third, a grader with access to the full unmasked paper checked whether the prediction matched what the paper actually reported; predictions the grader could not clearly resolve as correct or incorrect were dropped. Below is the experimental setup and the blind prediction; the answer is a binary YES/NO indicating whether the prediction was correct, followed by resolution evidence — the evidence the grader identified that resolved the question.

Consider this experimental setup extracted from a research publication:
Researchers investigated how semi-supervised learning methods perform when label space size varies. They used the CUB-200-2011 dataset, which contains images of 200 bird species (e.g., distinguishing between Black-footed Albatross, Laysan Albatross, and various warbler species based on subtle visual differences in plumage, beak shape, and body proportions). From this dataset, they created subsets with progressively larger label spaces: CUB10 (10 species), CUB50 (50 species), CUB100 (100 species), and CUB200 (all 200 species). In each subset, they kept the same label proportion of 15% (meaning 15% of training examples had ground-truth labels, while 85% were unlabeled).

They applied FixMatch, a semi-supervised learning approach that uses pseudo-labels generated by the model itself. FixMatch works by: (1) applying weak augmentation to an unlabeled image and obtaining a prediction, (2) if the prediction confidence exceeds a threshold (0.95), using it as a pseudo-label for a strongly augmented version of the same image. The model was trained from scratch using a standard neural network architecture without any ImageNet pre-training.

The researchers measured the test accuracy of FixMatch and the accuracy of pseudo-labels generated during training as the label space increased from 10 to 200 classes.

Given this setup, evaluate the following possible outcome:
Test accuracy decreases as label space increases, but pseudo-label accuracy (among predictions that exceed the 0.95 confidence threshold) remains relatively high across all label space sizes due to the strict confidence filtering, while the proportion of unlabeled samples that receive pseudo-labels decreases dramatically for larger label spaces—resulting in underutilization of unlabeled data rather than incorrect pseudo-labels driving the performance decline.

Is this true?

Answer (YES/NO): NO